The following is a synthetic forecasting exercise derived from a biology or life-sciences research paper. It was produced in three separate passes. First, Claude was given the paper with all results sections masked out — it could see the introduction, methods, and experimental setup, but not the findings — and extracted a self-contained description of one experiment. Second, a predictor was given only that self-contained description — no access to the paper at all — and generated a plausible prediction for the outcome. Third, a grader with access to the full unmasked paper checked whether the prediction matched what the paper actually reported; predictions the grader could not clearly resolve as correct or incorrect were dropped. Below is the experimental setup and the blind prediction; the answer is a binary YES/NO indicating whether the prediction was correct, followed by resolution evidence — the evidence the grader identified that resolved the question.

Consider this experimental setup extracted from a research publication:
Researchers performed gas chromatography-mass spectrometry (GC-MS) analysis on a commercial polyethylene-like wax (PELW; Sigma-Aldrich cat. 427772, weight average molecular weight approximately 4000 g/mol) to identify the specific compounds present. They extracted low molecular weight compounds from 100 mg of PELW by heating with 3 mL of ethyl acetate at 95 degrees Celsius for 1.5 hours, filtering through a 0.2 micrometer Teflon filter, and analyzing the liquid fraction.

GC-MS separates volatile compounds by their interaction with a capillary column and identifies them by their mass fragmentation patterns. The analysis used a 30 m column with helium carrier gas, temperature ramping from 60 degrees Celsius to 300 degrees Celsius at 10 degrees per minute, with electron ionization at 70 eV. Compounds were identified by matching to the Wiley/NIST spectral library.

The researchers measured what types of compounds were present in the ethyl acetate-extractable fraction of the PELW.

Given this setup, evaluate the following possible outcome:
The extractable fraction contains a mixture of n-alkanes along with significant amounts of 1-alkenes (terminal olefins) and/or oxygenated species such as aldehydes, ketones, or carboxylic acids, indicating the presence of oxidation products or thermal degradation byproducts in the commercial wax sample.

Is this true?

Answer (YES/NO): YES